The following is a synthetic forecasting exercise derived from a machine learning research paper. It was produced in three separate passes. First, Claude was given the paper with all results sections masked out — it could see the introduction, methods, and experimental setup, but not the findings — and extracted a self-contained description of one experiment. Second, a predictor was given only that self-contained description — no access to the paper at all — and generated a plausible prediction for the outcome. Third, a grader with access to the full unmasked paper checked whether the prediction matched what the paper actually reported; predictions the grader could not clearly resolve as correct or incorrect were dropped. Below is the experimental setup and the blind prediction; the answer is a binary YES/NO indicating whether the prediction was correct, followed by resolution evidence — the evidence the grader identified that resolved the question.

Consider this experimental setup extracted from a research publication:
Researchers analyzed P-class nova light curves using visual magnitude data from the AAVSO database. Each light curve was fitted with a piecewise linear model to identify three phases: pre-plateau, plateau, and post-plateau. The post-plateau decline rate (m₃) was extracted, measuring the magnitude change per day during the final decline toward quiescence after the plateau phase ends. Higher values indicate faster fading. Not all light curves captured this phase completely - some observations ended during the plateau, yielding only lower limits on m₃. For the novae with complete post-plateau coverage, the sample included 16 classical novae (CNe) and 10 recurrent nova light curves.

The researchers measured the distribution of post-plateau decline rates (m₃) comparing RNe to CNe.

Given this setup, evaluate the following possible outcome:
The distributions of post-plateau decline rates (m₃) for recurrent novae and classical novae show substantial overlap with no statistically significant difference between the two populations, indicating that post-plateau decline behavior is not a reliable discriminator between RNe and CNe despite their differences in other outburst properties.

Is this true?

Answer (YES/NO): NO